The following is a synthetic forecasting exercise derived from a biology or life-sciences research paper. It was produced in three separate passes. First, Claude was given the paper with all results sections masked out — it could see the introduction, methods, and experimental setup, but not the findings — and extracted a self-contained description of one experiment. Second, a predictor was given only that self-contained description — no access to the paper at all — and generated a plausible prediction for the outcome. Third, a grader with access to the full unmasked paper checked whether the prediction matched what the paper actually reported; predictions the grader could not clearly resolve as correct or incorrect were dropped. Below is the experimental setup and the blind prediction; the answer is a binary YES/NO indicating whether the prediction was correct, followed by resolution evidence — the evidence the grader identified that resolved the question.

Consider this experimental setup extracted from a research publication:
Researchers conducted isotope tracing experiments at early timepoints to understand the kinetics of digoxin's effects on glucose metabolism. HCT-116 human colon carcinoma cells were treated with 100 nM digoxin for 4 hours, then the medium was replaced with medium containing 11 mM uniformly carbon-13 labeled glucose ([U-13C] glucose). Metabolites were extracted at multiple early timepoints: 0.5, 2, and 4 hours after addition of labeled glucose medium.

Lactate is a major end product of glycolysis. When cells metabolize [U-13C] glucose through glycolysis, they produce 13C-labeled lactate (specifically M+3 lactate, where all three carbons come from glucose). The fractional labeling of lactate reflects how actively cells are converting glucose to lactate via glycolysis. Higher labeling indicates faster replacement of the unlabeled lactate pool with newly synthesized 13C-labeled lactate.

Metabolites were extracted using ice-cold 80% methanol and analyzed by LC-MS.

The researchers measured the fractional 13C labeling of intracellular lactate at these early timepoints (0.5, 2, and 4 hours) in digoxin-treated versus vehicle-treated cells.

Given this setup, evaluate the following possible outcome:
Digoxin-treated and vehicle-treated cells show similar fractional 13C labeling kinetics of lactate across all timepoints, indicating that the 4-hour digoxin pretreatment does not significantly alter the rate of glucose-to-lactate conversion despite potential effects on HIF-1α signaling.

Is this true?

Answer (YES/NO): NO